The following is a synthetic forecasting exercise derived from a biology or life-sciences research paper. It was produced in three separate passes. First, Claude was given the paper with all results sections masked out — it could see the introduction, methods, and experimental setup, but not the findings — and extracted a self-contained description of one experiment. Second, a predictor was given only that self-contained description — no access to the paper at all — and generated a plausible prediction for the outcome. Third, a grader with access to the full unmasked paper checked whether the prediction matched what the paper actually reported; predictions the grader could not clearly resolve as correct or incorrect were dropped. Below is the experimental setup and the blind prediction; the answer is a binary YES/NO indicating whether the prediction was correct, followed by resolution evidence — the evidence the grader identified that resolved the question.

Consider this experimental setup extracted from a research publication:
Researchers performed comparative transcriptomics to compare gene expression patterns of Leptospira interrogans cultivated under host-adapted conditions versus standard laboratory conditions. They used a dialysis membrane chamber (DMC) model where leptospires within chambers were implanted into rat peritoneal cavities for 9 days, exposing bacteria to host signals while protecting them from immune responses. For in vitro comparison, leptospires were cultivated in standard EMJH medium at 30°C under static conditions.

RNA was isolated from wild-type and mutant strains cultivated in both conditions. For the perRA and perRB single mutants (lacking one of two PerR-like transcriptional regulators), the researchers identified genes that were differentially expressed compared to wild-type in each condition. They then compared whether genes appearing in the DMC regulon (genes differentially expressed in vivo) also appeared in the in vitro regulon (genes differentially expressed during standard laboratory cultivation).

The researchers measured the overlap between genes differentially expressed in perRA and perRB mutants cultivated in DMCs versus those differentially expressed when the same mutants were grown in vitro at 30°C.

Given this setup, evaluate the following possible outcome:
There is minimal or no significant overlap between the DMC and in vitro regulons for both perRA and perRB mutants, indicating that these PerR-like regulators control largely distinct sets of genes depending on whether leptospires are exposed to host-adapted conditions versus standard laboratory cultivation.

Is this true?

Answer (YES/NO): YES